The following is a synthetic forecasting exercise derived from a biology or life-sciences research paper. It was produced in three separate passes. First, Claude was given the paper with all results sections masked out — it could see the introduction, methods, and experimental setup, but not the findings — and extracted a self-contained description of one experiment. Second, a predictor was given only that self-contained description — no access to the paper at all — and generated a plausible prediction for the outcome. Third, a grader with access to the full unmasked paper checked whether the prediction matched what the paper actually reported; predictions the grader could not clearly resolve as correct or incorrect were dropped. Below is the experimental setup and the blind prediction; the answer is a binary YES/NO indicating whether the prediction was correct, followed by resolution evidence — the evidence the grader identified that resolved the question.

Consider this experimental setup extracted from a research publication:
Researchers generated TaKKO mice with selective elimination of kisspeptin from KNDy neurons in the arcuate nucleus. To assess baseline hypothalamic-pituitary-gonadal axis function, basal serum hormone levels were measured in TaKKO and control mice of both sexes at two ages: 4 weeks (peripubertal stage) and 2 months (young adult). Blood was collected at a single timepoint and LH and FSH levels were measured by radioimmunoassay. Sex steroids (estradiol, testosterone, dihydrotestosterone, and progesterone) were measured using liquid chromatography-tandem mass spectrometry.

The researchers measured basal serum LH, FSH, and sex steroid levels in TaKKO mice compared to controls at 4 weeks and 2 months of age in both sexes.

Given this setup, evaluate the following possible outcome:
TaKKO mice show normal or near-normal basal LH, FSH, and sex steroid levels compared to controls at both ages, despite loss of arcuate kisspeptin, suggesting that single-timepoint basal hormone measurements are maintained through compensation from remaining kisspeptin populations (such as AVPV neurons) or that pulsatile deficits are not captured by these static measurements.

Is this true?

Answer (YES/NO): NO